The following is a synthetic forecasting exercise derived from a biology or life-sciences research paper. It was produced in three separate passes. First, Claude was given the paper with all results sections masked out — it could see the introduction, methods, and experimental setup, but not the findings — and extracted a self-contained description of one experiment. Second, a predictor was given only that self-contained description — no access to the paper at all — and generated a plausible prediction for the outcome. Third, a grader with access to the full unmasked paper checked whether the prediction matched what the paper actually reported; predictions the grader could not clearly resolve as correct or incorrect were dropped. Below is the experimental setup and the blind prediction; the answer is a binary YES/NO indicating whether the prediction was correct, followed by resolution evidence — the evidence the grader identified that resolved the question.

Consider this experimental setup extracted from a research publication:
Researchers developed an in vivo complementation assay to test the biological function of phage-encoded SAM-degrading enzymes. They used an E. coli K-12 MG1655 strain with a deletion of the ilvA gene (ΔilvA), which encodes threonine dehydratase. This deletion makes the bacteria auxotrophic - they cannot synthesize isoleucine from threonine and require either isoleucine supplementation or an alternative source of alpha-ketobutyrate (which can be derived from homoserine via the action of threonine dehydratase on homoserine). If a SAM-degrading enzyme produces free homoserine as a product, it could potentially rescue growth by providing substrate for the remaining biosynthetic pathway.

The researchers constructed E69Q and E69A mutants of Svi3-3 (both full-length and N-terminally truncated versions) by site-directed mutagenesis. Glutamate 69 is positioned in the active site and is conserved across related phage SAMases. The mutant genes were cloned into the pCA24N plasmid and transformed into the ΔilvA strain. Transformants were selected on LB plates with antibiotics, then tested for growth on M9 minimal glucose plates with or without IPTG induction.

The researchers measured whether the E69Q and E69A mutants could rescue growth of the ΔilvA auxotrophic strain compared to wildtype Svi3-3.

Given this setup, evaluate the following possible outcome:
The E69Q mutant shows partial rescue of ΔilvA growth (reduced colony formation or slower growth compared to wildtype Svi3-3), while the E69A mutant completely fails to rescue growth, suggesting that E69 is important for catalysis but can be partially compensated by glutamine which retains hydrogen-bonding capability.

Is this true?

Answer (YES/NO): NO